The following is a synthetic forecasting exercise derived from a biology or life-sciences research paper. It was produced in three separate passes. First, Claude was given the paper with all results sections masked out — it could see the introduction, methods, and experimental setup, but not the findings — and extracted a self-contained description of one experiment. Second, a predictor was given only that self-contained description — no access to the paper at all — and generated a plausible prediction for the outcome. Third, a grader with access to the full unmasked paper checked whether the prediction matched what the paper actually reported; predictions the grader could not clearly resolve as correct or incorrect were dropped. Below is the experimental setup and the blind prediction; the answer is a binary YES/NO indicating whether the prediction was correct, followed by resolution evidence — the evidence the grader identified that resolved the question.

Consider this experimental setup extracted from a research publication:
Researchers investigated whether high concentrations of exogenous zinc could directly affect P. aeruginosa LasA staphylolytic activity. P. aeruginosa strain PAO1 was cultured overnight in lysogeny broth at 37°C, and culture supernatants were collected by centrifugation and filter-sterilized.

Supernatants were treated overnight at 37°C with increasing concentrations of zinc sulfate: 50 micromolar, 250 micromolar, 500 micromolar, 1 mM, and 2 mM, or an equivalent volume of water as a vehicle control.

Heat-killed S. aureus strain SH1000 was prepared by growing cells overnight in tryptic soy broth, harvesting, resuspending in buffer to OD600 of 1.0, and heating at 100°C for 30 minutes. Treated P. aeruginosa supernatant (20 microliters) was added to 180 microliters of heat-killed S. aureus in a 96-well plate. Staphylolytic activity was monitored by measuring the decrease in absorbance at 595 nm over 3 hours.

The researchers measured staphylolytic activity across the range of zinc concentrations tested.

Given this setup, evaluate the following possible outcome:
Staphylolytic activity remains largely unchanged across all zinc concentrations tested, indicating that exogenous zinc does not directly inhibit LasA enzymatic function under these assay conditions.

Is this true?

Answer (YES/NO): NO